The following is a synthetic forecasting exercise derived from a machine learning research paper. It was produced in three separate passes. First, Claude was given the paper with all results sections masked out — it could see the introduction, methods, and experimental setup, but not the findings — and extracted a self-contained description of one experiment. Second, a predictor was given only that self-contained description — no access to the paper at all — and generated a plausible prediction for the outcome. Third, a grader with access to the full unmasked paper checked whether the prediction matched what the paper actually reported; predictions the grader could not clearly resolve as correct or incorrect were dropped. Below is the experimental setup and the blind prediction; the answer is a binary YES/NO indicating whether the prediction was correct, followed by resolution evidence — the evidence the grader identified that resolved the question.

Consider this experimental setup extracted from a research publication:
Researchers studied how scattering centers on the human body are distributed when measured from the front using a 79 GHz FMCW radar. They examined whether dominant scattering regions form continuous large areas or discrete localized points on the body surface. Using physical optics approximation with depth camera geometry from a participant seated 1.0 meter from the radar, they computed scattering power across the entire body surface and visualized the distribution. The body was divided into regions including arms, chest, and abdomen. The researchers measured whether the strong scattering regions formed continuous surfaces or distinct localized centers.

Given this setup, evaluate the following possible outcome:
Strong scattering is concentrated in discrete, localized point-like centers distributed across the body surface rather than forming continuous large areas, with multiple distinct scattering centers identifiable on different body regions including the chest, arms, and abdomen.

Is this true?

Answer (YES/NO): YES